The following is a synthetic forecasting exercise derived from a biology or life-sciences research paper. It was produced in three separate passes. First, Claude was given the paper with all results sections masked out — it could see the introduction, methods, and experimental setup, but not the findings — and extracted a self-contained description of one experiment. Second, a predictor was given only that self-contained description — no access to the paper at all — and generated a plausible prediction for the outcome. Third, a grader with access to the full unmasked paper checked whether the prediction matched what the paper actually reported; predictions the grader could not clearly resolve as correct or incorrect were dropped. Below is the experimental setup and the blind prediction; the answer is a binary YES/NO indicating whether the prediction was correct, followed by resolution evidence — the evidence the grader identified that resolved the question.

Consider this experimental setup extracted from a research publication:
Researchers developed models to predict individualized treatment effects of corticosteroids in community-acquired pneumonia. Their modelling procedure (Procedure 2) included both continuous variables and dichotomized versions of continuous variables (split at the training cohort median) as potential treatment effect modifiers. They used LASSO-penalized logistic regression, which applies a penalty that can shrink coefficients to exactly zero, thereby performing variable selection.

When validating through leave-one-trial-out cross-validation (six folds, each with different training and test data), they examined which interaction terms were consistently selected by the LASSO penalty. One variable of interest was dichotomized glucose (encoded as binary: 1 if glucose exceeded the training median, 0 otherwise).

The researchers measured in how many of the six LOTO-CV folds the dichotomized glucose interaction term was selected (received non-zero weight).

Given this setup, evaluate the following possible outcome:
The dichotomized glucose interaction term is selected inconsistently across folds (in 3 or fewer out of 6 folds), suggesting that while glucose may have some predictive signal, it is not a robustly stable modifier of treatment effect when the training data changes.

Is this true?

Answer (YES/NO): NO